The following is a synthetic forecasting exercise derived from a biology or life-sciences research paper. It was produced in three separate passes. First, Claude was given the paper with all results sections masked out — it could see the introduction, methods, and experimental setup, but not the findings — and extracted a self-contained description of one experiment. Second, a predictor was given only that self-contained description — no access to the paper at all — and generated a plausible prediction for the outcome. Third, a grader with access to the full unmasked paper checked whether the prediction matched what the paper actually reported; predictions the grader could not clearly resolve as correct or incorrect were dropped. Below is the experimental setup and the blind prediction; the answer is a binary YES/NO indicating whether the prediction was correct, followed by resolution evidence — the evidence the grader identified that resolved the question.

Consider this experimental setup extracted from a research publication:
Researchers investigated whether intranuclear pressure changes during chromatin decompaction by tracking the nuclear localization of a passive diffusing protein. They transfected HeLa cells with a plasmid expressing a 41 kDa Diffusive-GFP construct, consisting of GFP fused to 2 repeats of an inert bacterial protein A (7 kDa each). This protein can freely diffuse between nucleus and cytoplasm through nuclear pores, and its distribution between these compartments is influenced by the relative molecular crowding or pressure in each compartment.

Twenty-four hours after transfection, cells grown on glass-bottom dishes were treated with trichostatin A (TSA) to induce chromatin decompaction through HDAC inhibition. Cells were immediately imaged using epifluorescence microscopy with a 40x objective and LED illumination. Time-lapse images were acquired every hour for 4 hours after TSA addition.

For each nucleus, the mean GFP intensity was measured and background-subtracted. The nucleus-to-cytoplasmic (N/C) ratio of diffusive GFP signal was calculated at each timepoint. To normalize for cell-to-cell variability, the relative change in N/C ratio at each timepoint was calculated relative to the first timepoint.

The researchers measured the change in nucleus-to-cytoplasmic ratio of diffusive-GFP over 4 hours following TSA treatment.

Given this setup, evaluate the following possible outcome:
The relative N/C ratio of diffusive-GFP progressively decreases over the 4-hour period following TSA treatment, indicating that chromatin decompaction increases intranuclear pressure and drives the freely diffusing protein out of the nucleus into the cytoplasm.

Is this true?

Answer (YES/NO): NO